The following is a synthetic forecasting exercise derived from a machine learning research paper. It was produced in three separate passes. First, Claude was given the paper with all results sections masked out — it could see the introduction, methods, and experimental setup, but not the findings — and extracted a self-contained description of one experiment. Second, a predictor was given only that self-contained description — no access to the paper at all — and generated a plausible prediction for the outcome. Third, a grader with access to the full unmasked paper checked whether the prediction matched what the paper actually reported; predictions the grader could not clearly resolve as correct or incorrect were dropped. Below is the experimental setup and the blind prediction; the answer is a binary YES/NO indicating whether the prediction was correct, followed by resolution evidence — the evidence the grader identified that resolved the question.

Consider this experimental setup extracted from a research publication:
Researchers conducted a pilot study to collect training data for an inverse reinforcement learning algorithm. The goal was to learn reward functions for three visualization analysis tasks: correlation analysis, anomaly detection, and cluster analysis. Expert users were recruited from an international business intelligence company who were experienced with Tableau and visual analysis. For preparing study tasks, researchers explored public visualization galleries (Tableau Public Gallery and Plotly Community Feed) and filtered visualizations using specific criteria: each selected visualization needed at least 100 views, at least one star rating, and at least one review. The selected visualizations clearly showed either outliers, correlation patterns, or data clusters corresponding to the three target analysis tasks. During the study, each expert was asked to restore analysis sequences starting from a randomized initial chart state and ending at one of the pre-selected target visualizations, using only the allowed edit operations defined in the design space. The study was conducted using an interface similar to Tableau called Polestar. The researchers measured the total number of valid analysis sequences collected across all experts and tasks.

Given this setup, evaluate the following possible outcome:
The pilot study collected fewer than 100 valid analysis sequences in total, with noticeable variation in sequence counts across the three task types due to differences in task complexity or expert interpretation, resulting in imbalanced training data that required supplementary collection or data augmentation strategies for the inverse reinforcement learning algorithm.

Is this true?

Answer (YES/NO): NO